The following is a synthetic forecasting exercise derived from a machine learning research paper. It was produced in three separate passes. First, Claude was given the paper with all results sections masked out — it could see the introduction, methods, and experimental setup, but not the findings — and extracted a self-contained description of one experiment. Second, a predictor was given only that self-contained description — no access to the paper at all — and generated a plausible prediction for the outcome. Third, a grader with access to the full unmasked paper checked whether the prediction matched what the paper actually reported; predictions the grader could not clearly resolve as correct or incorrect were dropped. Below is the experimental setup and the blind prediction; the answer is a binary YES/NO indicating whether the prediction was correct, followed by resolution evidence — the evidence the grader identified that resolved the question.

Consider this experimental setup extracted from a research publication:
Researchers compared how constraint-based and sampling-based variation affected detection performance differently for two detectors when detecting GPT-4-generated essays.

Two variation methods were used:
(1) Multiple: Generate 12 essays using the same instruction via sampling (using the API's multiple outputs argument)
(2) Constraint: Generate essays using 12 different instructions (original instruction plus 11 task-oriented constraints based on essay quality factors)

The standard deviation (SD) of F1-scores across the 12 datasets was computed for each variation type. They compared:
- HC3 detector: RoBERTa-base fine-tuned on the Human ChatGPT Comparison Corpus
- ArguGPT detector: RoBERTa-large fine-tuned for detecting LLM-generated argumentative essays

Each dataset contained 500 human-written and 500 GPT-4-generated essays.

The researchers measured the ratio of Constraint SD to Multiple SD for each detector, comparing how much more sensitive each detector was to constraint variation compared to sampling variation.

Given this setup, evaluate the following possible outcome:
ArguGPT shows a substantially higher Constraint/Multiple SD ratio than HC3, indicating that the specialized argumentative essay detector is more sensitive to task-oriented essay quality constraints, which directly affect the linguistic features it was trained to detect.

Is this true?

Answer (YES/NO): YES